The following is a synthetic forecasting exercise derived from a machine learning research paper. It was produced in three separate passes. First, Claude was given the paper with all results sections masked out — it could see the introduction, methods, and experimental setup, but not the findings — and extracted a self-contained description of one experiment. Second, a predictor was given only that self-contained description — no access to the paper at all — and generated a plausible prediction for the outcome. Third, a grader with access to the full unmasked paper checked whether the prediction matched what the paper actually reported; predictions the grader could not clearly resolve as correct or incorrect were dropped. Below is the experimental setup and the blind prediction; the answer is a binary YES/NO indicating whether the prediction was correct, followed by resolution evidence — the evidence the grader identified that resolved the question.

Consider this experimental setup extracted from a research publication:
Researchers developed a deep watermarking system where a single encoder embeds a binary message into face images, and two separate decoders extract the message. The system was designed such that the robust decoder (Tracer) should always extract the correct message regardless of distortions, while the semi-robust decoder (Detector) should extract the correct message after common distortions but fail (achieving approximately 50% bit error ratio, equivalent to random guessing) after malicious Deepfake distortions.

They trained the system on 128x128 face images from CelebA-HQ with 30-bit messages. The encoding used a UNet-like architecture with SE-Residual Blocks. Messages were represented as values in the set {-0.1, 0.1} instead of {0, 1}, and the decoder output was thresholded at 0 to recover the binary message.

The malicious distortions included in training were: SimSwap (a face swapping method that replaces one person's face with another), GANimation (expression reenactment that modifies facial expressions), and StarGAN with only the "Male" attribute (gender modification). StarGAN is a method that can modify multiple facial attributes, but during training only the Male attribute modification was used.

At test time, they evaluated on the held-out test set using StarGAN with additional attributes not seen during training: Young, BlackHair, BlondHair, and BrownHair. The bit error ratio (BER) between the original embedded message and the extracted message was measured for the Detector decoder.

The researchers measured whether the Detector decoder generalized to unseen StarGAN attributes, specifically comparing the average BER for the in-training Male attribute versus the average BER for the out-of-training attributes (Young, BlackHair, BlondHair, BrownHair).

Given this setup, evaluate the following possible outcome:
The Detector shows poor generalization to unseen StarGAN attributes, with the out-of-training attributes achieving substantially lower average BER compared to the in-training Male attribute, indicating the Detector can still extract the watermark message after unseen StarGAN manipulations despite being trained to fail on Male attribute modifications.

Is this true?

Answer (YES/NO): NO